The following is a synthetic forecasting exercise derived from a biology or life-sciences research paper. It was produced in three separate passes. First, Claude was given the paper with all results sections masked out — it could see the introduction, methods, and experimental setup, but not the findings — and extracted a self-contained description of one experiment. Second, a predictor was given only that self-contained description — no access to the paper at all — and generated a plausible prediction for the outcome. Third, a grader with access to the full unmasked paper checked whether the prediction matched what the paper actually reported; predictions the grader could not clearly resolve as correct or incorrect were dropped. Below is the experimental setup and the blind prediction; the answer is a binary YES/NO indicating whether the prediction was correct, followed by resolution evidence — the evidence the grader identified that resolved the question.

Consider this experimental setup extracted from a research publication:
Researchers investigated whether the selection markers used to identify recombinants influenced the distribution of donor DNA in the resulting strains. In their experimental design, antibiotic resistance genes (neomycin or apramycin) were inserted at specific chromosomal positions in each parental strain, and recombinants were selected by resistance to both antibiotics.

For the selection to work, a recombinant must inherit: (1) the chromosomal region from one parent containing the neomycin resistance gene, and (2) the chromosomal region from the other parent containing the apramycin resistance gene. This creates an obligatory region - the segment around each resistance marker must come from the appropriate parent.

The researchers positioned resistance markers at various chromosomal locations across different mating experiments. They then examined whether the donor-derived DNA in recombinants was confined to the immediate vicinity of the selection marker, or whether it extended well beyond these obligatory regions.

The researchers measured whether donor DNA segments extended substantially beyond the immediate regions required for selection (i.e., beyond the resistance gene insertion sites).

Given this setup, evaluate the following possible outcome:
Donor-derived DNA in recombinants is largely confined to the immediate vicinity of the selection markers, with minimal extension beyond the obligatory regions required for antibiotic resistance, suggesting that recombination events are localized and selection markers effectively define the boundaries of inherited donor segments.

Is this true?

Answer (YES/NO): NO